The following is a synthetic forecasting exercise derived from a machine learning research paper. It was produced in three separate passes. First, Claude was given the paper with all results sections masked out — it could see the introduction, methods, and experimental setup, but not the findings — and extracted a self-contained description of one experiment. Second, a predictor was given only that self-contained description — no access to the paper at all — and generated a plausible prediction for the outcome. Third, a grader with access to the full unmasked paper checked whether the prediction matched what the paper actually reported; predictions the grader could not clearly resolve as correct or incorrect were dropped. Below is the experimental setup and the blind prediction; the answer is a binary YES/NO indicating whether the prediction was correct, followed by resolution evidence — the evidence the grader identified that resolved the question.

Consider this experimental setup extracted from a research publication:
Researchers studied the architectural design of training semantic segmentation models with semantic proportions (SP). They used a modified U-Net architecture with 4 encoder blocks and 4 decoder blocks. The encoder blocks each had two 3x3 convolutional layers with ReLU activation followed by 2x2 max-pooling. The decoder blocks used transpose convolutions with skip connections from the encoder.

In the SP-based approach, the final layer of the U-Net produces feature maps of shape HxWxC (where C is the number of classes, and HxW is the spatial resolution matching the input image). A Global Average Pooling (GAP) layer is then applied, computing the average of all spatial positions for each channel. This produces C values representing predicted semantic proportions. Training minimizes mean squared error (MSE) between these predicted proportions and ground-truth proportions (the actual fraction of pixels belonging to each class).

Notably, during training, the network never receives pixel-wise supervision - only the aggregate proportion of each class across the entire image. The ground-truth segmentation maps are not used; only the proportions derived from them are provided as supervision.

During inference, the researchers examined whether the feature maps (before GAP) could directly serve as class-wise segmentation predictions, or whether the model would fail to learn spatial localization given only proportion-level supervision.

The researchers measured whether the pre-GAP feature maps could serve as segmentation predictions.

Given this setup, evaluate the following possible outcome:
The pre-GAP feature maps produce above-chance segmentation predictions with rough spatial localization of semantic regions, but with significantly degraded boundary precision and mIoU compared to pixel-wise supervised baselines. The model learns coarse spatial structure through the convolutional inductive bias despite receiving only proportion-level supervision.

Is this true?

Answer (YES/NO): NO